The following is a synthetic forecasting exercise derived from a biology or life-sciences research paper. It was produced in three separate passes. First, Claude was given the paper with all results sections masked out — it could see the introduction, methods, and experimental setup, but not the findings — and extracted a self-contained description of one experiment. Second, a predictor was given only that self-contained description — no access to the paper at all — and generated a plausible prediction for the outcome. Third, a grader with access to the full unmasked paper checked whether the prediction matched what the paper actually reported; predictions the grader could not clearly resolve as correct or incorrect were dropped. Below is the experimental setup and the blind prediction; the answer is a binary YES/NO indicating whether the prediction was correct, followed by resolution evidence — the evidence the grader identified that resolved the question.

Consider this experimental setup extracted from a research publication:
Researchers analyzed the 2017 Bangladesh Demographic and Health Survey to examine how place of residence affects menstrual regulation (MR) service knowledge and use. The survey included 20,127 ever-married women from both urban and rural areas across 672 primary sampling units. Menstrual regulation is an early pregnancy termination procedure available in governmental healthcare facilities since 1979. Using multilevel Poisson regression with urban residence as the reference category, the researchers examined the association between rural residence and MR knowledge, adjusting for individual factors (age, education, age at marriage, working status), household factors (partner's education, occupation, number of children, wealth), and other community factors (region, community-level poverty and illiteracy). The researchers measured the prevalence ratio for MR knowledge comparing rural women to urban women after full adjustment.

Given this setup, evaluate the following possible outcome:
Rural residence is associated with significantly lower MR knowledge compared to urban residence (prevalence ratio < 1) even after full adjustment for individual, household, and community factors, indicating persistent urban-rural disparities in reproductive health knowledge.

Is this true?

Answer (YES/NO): YES